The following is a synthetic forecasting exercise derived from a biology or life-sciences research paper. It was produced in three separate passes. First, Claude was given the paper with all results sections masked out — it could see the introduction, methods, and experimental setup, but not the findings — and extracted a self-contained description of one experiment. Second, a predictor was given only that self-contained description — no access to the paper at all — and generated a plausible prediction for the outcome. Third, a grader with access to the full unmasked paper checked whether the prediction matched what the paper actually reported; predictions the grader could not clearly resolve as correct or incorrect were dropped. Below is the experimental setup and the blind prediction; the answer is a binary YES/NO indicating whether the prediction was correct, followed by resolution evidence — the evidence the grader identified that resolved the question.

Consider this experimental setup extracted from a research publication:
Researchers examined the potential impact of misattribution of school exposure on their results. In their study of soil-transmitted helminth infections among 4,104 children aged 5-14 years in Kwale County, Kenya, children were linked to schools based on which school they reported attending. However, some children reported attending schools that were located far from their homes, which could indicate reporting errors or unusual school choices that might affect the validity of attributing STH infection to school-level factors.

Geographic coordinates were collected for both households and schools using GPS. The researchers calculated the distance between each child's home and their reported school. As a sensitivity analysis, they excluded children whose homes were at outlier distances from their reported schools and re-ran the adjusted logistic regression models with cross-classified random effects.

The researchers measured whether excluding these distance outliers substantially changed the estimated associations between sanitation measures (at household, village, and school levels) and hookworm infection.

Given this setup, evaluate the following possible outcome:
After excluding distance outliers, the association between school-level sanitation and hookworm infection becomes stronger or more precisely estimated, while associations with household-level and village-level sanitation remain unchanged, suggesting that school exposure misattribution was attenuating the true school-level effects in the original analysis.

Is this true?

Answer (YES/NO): NO